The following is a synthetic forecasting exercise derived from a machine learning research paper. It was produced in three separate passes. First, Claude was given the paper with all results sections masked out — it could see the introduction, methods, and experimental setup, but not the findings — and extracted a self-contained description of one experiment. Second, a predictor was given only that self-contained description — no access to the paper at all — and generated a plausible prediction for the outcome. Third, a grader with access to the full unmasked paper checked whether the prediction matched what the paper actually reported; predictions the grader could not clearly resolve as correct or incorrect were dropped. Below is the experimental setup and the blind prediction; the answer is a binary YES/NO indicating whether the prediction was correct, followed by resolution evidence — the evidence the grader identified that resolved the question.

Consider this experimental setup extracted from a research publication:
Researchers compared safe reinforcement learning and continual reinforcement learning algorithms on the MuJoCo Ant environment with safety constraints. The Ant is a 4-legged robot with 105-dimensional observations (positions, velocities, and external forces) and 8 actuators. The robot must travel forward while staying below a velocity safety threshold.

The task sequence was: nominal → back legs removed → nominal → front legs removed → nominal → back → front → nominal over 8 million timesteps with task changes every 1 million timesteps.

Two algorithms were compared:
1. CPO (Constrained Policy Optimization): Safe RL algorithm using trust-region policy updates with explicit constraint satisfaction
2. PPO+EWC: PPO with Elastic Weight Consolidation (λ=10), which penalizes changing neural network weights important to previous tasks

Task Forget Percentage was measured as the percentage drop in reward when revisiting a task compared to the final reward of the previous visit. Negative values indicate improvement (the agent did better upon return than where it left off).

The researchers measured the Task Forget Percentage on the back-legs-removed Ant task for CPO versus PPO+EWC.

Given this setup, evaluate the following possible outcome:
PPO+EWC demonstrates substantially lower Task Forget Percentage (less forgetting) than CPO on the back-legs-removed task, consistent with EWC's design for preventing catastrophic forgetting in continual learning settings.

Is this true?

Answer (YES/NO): YES